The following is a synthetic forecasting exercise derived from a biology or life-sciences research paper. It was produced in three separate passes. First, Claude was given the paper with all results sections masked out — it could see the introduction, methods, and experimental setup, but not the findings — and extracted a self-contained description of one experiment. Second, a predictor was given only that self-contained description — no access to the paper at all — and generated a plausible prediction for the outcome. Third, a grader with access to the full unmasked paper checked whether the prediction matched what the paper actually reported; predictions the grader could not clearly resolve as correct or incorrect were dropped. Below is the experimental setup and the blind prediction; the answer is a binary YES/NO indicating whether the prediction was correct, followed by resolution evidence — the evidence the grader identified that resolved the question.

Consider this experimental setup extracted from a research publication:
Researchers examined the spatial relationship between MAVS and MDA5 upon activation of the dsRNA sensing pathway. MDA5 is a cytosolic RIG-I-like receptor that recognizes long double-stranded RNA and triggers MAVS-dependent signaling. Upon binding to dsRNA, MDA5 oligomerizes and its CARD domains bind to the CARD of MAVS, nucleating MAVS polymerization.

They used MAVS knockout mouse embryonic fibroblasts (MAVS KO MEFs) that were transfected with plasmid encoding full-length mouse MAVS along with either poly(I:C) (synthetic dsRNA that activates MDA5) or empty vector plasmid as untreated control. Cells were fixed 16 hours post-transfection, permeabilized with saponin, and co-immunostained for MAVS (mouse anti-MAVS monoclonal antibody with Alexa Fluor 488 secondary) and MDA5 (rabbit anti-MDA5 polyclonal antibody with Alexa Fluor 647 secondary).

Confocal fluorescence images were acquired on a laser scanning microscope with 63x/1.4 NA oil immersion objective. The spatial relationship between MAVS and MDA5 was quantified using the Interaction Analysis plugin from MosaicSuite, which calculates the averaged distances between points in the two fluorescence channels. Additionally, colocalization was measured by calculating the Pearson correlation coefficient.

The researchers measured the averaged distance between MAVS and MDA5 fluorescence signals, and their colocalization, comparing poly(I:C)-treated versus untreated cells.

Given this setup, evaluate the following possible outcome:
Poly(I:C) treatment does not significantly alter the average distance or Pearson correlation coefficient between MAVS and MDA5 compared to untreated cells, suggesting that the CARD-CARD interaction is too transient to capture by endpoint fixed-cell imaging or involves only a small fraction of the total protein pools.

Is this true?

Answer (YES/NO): NO